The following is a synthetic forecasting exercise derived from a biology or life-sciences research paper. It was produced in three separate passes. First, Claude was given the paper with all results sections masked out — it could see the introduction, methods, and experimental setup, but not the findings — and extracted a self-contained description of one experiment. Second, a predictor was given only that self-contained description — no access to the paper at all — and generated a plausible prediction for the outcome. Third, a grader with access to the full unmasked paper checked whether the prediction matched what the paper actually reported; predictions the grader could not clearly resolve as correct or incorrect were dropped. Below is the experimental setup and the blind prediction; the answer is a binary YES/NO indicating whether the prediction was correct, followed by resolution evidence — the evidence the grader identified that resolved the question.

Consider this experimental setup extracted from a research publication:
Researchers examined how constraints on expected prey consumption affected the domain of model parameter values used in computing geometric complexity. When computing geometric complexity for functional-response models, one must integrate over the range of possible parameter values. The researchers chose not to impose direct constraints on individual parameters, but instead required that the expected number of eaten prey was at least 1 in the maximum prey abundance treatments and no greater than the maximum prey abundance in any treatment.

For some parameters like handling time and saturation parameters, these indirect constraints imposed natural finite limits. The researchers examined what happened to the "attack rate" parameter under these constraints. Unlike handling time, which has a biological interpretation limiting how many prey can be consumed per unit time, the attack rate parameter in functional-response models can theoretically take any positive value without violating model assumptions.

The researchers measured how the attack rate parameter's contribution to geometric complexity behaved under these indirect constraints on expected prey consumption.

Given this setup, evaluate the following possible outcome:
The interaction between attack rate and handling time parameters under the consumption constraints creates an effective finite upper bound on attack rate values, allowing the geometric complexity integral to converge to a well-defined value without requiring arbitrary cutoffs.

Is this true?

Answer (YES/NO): NO